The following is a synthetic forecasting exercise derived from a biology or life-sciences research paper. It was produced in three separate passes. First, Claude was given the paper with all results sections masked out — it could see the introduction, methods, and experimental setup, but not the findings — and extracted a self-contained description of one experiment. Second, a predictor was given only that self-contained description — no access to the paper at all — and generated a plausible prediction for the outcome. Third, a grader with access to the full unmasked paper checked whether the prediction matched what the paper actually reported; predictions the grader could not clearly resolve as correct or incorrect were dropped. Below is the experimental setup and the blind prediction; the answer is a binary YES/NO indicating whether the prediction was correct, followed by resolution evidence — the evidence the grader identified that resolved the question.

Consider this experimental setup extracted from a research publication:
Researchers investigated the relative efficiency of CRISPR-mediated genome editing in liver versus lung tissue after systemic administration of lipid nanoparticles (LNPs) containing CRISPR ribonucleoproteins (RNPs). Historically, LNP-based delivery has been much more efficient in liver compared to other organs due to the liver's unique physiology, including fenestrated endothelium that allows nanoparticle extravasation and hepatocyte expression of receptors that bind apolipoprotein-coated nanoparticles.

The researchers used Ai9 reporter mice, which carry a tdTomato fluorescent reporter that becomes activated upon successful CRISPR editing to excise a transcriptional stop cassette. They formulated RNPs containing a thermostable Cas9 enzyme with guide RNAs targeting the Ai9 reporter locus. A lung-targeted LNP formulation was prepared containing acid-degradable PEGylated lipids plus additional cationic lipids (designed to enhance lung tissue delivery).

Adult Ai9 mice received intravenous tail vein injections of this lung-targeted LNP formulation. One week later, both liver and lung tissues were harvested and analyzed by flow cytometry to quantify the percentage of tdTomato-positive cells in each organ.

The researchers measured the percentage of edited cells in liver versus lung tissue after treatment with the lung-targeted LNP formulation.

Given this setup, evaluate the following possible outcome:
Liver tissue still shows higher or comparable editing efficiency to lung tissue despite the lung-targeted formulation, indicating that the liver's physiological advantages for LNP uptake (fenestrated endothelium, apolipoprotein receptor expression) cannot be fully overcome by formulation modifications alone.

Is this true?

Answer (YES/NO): NO